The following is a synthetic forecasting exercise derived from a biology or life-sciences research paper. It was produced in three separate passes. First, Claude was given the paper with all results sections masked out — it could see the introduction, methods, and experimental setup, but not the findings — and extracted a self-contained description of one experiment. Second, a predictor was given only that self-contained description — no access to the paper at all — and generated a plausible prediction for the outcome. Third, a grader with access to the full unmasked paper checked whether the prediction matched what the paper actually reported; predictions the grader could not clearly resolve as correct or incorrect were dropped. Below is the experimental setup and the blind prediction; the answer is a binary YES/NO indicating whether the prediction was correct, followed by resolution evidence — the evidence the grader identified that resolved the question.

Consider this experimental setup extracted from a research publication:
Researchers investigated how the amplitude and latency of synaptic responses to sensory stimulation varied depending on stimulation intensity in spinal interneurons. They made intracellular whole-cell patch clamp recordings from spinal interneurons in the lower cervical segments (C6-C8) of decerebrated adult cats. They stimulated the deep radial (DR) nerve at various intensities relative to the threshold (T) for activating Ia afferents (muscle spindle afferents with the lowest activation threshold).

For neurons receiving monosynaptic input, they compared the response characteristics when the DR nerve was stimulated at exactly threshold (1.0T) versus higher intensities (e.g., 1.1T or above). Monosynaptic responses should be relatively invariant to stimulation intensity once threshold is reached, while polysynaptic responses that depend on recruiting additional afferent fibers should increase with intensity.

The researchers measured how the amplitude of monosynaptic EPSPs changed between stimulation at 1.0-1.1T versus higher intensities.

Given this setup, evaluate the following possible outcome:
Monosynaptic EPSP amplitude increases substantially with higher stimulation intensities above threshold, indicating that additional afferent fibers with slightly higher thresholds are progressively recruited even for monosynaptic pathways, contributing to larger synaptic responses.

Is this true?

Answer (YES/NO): NO